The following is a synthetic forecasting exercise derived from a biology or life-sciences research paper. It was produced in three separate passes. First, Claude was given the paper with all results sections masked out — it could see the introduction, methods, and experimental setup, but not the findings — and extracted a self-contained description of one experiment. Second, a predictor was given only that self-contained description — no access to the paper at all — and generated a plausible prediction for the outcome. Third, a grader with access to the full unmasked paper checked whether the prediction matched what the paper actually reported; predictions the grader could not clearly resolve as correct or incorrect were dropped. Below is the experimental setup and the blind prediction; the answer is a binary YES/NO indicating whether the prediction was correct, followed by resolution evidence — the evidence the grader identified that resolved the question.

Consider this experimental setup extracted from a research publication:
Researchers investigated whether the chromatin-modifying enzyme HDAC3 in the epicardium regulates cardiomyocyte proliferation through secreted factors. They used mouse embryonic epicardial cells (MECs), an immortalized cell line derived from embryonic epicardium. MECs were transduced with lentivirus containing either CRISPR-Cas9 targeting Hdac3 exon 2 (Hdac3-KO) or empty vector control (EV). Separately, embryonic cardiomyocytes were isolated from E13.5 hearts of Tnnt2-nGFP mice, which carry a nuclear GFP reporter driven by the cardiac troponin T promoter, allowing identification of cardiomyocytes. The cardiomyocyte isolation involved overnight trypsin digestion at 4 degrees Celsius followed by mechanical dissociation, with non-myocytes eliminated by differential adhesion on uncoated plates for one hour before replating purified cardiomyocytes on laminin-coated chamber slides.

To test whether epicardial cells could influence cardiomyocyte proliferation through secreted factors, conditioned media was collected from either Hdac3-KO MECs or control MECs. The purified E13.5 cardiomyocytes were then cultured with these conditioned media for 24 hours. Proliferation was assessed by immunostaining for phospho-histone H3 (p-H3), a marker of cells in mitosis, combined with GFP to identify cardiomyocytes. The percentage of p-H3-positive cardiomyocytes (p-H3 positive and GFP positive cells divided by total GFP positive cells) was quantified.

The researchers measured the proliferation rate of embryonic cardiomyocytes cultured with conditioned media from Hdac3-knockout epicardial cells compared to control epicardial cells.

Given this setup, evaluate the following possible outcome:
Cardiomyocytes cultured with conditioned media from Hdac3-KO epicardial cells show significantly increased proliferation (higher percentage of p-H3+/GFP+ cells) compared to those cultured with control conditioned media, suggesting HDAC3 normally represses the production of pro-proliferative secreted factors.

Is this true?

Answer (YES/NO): NO